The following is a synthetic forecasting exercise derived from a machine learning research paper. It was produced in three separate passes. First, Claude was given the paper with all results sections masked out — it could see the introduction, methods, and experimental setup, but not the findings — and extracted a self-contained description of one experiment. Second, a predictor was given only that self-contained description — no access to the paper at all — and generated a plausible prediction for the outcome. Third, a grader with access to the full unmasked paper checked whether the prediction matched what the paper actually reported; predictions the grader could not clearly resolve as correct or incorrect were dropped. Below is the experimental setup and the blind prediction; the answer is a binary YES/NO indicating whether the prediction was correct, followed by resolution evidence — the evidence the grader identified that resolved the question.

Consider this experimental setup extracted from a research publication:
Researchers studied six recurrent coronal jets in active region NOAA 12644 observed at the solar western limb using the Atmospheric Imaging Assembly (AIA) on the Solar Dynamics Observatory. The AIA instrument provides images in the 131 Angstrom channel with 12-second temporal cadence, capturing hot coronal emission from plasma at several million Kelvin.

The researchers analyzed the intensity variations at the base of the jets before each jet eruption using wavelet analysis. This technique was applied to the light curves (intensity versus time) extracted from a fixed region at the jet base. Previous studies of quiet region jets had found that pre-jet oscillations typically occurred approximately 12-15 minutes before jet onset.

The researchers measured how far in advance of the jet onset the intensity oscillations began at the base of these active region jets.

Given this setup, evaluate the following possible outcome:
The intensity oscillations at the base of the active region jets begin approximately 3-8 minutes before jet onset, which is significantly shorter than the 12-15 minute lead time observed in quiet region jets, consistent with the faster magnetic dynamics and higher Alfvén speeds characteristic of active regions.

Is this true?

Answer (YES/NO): NO